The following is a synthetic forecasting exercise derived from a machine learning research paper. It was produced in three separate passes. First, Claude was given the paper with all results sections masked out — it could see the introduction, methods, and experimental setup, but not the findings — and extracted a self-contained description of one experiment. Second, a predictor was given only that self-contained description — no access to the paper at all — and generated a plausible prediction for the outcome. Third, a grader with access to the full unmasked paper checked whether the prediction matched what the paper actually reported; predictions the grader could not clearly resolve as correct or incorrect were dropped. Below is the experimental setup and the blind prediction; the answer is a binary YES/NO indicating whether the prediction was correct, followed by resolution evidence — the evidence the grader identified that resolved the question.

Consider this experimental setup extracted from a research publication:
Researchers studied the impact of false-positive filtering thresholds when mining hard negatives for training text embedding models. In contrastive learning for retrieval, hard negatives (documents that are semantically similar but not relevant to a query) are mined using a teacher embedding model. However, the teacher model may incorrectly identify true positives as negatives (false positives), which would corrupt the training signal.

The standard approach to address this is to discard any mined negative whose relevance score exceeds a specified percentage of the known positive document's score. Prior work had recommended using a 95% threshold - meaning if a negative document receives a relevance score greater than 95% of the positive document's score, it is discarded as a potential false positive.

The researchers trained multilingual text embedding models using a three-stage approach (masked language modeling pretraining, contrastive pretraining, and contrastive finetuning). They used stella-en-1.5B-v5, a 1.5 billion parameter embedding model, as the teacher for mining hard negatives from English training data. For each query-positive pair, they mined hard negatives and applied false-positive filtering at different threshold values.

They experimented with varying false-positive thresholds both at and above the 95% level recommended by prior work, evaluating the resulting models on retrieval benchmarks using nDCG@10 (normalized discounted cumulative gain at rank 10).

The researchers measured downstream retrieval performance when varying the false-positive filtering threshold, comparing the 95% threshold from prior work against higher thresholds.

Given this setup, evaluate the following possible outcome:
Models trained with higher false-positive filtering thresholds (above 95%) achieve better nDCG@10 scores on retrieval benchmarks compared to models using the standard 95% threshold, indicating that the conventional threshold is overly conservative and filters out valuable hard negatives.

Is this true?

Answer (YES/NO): YES